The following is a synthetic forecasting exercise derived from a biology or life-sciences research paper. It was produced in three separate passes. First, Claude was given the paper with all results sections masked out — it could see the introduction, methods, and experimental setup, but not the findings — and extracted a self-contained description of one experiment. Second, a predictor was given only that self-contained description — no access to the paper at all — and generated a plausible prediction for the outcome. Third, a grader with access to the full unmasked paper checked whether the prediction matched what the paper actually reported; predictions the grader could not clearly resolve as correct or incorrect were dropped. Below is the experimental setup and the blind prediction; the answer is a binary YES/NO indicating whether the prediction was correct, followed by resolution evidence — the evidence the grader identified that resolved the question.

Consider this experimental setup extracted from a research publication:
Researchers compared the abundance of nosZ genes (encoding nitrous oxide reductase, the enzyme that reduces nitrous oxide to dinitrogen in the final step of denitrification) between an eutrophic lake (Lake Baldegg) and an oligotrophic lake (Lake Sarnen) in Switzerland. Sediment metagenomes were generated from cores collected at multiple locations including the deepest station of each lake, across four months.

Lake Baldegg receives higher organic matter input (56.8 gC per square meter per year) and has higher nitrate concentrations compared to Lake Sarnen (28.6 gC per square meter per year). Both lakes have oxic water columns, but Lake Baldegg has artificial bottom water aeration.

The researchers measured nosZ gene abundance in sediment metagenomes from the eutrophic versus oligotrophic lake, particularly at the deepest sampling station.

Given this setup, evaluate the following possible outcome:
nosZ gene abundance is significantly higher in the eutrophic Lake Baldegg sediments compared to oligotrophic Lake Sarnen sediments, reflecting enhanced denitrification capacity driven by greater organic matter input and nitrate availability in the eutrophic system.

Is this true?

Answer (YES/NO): YES